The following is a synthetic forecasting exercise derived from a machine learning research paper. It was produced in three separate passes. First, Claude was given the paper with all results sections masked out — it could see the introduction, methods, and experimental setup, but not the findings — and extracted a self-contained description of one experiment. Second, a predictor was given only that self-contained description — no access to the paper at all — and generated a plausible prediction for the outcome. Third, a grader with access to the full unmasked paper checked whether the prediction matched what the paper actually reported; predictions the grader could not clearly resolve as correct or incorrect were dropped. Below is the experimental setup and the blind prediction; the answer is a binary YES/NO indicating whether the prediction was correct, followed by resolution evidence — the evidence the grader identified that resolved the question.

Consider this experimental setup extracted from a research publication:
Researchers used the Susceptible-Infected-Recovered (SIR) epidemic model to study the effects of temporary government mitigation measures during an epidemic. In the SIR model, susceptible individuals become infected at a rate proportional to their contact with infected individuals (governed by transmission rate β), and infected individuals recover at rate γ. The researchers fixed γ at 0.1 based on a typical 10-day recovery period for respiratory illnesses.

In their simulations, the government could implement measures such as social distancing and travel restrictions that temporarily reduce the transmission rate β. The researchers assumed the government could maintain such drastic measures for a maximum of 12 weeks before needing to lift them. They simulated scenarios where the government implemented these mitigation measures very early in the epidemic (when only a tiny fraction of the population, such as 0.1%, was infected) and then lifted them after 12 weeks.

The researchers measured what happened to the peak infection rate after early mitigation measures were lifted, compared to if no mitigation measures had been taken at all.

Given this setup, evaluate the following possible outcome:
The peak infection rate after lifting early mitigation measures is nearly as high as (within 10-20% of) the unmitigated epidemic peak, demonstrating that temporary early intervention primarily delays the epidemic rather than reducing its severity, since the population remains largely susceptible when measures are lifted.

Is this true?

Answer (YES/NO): YES